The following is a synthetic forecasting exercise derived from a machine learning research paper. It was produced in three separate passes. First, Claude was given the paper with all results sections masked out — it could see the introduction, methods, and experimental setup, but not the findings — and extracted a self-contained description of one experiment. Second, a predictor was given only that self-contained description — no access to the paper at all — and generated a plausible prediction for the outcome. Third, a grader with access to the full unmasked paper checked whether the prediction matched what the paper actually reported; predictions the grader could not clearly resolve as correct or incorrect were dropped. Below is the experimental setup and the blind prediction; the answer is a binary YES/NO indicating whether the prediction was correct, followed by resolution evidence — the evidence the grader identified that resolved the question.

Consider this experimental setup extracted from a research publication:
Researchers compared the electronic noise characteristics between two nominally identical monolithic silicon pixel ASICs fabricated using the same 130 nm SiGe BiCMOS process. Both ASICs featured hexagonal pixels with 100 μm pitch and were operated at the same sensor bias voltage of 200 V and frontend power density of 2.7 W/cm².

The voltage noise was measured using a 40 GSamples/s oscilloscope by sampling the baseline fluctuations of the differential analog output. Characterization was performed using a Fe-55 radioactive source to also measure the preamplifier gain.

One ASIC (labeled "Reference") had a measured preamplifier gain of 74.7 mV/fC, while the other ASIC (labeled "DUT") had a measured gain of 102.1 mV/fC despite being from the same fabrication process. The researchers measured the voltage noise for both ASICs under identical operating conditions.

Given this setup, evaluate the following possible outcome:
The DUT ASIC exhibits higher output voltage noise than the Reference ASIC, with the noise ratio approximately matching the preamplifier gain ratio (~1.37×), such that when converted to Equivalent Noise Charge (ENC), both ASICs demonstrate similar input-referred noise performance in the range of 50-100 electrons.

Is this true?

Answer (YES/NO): YES